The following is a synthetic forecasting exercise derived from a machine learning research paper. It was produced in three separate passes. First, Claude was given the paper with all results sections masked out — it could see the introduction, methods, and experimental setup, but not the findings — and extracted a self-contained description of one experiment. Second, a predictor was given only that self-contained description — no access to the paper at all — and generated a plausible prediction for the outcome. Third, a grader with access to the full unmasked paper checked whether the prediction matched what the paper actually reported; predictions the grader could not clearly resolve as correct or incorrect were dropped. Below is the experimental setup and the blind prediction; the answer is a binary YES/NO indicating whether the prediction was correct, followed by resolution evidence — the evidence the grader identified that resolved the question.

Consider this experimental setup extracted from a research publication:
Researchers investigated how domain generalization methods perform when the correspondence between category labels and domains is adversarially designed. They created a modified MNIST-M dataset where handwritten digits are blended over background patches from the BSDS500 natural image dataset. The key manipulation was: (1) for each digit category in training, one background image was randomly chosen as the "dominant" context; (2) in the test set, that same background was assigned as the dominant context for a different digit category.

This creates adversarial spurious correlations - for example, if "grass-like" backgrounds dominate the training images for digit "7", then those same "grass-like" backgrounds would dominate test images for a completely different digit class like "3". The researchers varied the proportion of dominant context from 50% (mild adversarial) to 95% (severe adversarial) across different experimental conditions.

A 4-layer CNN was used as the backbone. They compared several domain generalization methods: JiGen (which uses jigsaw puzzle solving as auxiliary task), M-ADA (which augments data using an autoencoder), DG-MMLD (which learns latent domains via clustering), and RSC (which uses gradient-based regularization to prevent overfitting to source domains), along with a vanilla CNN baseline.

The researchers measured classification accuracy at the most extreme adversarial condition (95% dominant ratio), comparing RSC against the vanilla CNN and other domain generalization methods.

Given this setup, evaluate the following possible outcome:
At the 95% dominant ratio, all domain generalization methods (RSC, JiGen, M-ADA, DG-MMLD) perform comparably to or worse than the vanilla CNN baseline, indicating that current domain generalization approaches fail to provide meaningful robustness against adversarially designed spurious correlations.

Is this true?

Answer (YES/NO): NO